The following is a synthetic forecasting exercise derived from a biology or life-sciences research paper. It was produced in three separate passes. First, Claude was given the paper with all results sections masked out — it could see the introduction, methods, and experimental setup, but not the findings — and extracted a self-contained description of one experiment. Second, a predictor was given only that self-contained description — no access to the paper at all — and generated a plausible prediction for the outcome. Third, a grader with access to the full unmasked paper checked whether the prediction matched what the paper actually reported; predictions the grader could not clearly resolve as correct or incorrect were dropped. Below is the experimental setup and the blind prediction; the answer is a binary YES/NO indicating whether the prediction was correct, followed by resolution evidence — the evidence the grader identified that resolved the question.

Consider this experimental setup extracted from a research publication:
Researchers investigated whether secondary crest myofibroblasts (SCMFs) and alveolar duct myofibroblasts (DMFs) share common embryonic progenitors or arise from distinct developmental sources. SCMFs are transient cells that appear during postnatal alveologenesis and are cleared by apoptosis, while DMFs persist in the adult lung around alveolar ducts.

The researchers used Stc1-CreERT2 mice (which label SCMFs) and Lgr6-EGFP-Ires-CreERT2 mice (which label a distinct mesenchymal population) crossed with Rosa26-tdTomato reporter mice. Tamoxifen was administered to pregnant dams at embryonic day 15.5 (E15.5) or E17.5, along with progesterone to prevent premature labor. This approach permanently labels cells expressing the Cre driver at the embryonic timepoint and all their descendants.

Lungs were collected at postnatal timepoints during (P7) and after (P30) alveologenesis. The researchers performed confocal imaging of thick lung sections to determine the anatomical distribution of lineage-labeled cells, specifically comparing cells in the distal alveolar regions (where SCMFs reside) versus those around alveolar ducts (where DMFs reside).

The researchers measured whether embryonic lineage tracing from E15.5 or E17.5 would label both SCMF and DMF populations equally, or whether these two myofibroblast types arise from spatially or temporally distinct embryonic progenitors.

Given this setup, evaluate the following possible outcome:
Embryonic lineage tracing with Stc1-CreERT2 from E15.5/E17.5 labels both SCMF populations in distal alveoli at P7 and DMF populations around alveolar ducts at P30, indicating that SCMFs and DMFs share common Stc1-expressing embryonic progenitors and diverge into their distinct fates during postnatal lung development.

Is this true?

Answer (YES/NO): NO